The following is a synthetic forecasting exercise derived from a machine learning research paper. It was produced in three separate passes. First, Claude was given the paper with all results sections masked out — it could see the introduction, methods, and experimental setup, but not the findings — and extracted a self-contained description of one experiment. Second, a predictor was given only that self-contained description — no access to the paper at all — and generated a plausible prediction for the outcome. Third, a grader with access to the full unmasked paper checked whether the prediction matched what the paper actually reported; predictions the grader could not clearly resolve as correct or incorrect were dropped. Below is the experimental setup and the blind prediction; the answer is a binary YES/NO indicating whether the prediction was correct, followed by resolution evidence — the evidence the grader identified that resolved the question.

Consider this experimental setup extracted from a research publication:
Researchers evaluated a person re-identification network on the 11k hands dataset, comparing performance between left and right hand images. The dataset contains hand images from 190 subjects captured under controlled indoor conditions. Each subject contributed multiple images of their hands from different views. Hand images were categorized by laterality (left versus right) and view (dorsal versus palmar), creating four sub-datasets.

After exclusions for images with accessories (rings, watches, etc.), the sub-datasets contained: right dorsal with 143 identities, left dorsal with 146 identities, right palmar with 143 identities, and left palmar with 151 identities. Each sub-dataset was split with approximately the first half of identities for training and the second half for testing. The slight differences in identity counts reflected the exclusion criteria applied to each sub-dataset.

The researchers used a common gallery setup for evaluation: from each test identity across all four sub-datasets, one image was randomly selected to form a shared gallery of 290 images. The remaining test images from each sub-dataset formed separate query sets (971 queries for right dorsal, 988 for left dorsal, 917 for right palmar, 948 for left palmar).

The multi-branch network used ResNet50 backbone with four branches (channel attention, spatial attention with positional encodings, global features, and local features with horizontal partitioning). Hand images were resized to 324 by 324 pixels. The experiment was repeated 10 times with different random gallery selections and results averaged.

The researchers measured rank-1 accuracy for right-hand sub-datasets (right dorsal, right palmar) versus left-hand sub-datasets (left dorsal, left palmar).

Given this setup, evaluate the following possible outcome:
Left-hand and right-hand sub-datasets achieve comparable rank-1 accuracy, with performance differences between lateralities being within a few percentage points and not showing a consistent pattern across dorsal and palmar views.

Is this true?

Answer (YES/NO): NO